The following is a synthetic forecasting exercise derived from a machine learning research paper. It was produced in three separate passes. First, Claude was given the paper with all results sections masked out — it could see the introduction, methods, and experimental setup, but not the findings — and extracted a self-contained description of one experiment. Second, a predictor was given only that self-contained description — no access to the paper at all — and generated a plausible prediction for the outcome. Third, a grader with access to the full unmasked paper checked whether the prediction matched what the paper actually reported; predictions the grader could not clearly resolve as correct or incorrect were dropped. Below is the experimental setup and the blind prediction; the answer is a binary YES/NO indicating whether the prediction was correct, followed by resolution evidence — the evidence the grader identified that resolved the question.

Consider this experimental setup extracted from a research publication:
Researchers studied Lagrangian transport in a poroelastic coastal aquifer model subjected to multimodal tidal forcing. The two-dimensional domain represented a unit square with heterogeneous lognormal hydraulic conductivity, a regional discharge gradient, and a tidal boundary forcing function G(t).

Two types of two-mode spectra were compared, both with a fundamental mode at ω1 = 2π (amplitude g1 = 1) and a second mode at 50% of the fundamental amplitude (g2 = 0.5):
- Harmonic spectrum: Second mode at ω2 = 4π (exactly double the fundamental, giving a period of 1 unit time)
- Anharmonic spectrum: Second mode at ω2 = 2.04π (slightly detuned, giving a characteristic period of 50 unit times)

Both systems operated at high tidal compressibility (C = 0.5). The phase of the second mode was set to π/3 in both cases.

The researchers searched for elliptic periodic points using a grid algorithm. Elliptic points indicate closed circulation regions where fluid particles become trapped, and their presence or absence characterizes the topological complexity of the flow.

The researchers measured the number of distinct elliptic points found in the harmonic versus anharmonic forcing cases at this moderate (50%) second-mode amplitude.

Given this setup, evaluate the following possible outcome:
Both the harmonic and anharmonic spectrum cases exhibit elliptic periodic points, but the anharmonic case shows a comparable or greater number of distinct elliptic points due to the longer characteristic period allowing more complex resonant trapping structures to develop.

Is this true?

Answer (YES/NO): NO